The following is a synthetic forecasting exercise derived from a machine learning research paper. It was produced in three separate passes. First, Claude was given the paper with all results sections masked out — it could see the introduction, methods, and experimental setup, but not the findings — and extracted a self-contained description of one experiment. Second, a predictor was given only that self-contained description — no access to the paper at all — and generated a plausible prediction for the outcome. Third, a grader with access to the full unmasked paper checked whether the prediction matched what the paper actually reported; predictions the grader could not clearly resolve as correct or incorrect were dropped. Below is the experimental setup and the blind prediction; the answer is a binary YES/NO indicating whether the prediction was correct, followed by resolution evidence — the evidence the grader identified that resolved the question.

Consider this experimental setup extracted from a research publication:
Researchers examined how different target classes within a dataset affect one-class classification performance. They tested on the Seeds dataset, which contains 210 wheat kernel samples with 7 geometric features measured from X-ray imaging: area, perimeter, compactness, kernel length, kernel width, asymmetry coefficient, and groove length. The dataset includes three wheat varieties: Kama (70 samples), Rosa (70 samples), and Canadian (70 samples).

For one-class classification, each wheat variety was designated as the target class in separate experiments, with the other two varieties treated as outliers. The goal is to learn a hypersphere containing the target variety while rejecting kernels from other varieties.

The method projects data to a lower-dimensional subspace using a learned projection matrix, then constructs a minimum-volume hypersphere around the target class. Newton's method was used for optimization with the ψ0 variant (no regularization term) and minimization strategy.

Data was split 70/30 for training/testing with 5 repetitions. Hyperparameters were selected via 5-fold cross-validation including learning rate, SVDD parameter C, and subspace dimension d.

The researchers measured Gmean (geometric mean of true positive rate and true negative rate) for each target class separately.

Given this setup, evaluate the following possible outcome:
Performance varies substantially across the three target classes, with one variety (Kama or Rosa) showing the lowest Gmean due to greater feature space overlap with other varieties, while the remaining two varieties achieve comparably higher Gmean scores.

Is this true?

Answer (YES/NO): YES